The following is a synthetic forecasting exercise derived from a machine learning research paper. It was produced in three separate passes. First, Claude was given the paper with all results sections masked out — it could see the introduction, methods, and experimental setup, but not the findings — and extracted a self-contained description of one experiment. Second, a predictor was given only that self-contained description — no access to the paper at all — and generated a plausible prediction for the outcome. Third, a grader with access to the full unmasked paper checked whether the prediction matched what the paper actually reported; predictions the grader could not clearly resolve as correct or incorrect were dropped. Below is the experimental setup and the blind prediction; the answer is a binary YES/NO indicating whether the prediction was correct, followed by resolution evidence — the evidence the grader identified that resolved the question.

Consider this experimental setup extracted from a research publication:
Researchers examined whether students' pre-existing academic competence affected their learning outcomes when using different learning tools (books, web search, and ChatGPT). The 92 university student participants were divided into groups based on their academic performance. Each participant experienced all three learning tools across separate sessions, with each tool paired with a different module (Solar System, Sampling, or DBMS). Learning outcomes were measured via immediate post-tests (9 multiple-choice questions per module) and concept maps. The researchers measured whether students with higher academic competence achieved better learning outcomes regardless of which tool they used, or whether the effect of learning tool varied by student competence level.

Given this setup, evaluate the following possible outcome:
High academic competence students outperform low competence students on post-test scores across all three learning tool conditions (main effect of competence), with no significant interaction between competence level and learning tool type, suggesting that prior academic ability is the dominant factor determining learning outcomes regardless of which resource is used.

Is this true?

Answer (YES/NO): YES